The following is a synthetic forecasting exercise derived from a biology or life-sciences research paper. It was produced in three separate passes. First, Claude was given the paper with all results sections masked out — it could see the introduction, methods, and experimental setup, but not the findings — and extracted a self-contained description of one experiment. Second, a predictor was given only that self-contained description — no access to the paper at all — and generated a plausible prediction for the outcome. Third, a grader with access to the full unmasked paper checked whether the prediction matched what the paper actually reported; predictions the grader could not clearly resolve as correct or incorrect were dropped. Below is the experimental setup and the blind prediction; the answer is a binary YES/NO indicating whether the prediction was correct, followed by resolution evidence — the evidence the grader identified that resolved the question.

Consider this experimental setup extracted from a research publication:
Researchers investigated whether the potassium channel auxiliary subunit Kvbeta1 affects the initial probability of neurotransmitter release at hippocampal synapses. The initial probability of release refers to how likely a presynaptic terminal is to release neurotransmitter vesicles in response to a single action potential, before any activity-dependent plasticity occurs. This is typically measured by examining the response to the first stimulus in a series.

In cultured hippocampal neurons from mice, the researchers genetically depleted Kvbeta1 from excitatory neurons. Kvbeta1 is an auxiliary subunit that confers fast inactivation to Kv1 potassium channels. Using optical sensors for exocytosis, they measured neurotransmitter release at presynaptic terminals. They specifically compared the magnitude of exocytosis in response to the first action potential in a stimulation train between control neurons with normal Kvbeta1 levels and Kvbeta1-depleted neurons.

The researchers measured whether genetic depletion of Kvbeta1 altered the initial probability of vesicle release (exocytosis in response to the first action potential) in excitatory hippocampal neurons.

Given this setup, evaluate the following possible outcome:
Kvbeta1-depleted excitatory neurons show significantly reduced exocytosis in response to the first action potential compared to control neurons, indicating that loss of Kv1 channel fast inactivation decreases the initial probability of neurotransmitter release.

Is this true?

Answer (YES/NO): NO